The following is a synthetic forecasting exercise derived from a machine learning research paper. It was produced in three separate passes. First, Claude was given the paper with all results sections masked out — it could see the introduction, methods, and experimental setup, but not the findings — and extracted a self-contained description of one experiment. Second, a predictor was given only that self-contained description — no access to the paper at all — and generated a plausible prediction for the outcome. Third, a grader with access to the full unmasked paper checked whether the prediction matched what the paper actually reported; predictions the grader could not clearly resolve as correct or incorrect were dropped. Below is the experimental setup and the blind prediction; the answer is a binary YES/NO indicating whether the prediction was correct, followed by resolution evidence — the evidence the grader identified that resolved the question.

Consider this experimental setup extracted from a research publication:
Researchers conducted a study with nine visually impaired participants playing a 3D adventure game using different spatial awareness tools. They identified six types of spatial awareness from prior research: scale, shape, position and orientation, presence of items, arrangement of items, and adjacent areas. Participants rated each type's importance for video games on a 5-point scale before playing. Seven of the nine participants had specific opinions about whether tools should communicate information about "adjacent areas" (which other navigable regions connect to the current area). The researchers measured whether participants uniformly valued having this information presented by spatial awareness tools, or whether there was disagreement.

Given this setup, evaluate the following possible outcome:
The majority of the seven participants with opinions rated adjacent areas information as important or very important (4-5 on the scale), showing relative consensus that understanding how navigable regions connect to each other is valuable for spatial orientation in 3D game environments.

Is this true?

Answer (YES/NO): NO